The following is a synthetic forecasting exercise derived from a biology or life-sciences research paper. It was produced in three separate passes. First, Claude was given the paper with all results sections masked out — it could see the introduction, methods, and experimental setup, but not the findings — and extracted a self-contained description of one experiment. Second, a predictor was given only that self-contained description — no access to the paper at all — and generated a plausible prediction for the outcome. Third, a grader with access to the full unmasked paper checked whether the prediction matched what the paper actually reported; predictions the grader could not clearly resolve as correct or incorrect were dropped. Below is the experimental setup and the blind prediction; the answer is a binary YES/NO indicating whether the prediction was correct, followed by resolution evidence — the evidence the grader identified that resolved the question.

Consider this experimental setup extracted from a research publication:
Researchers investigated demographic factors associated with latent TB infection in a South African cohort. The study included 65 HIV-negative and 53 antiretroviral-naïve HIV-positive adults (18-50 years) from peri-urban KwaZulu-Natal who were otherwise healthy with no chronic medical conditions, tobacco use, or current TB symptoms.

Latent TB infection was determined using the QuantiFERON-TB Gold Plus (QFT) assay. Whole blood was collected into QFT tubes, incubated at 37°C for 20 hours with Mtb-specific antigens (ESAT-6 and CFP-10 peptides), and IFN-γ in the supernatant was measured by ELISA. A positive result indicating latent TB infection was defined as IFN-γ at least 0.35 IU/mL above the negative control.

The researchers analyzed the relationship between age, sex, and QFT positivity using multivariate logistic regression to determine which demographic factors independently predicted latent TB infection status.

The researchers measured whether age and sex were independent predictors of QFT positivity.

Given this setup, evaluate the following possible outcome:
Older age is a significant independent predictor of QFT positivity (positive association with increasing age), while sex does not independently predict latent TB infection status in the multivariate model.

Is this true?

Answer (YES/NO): NO